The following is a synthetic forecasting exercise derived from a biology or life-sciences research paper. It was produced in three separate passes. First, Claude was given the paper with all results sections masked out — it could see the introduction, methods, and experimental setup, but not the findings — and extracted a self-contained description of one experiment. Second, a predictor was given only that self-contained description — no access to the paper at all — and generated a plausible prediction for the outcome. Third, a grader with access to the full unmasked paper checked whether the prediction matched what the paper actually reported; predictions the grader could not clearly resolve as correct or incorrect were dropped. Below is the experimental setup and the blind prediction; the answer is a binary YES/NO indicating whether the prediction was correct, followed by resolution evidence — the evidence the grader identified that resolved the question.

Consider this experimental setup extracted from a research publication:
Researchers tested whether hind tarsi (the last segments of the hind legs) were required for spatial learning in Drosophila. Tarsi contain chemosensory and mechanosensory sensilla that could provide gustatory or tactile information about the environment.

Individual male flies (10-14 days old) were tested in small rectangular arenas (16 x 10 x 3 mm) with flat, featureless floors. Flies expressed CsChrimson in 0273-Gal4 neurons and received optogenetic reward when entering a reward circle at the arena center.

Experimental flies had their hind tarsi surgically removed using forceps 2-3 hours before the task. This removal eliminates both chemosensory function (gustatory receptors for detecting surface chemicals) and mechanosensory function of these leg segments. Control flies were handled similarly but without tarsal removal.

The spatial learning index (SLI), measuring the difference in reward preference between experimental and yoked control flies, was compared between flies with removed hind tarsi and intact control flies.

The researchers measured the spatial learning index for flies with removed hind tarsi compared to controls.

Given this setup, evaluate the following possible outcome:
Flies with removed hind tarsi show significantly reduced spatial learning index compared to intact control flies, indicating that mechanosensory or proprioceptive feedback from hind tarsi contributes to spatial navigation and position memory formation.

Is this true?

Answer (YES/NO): NO